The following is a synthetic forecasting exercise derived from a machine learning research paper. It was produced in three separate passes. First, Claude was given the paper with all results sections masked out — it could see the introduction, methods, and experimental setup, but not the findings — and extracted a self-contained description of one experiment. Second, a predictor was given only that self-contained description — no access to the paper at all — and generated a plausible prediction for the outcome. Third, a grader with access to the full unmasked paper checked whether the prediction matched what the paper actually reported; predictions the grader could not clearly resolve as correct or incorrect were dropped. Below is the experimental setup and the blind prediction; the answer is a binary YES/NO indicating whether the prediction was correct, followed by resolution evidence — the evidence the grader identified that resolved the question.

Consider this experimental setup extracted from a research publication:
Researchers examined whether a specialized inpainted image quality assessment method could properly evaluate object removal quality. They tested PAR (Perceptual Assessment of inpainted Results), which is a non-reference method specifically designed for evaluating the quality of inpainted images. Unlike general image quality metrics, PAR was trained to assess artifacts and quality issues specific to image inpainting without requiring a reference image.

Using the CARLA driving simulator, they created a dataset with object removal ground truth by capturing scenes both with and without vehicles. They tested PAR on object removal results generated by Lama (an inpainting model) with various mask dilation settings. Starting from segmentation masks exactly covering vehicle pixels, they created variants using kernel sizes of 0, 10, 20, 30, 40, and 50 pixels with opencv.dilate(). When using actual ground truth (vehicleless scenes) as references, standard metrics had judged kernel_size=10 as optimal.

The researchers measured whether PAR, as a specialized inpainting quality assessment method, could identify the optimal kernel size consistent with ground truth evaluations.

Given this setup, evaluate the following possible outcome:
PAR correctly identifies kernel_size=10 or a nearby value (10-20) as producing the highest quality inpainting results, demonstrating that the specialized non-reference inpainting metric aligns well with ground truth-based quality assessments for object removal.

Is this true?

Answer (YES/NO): NO